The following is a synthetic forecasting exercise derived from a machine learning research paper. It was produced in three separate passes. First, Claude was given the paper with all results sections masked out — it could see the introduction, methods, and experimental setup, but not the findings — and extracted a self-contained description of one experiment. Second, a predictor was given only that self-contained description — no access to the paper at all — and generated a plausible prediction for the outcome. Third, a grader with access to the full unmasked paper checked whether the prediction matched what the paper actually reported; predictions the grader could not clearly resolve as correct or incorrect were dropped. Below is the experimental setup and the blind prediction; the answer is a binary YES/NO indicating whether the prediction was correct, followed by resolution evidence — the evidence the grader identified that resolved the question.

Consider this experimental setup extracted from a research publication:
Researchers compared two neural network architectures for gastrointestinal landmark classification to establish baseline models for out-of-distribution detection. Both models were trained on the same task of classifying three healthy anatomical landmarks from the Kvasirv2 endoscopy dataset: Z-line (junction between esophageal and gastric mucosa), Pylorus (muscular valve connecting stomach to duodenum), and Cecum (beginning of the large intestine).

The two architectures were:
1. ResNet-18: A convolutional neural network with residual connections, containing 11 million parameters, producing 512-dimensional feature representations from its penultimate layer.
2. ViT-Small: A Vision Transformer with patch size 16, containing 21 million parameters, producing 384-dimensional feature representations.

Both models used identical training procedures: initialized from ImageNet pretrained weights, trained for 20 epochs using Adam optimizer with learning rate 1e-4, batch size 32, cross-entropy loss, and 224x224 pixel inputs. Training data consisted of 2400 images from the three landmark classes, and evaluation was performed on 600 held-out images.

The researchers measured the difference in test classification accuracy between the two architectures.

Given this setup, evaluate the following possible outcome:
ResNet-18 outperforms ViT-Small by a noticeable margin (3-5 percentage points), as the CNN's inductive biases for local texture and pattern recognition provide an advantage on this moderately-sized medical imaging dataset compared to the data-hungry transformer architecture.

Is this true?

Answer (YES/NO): NO